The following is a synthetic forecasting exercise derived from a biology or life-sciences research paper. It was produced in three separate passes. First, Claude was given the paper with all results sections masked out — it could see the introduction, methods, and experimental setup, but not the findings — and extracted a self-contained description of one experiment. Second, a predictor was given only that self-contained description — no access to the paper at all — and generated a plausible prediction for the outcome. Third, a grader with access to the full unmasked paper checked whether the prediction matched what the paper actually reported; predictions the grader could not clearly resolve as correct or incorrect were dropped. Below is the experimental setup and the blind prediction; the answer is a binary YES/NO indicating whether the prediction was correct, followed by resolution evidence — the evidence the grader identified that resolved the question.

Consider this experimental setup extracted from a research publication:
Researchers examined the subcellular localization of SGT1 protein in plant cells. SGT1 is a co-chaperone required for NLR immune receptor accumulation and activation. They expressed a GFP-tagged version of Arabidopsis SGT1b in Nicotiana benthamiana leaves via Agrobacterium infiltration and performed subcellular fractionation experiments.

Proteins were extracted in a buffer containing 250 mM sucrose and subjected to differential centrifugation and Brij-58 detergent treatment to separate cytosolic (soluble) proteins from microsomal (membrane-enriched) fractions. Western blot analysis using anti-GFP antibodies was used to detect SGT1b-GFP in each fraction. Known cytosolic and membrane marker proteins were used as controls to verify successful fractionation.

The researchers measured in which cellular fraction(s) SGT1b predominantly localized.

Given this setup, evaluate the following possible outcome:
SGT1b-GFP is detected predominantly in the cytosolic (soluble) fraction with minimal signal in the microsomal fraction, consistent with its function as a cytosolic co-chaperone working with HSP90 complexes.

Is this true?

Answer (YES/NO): NO